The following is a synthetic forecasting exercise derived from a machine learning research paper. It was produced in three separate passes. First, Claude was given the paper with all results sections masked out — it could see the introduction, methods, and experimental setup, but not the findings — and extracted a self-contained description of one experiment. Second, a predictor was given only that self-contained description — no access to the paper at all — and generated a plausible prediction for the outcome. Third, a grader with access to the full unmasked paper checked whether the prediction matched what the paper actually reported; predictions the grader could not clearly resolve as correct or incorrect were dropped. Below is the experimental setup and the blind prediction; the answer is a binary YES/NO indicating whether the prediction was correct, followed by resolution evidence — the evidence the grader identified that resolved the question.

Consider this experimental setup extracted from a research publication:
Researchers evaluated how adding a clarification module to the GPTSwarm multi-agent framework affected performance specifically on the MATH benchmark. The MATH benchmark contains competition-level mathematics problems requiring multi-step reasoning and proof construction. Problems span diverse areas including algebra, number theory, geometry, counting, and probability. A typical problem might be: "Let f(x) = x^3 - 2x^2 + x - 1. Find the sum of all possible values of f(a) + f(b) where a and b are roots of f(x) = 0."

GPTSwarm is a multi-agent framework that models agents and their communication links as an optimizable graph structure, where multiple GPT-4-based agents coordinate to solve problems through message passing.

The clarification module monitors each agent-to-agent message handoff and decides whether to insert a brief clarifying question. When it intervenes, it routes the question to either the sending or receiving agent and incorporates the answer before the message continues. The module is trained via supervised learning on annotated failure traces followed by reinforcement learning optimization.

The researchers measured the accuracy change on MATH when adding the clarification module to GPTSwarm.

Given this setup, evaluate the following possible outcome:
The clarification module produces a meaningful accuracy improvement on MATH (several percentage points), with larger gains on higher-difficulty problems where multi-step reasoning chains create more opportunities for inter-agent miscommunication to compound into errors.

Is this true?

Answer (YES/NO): NO